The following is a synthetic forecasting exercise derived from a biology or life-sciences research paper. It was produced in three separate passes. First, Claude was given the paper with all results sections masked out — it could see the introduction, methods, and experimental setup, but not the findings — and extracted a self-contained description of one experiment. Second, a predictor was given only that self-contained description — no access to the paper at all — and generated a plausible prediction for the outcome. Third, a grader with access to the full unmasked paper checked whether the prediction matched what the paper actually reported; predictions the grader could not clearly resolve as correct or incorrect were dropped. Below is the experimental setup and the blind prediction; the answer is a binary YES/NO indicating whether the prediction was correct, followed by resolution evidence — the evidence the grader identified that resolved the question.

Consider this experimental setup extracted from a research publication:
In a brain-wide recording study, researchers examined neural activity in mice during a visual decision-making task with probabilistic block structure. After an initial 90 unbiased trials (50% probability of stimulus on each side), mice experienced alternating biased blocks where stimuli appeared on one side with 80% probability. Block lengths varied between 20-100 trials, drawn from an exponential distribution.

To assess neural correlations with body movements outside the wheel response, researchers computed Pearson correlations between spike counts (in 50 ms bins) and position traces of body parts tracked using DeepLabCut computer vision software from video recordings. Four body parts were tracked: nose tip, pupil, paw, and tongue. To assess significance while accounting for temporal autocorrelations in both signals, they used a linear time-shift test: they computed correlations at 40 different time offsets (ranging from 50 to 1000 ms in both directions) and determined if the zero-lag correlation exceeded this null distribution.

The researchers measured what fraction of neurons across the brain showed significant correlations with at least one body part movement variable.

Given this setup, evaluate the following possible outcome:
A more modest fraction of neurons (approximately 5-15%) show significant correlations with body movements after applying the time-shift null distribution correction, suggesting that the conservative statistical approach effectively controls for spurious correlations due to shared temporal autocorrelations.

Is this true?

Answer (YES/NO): NO